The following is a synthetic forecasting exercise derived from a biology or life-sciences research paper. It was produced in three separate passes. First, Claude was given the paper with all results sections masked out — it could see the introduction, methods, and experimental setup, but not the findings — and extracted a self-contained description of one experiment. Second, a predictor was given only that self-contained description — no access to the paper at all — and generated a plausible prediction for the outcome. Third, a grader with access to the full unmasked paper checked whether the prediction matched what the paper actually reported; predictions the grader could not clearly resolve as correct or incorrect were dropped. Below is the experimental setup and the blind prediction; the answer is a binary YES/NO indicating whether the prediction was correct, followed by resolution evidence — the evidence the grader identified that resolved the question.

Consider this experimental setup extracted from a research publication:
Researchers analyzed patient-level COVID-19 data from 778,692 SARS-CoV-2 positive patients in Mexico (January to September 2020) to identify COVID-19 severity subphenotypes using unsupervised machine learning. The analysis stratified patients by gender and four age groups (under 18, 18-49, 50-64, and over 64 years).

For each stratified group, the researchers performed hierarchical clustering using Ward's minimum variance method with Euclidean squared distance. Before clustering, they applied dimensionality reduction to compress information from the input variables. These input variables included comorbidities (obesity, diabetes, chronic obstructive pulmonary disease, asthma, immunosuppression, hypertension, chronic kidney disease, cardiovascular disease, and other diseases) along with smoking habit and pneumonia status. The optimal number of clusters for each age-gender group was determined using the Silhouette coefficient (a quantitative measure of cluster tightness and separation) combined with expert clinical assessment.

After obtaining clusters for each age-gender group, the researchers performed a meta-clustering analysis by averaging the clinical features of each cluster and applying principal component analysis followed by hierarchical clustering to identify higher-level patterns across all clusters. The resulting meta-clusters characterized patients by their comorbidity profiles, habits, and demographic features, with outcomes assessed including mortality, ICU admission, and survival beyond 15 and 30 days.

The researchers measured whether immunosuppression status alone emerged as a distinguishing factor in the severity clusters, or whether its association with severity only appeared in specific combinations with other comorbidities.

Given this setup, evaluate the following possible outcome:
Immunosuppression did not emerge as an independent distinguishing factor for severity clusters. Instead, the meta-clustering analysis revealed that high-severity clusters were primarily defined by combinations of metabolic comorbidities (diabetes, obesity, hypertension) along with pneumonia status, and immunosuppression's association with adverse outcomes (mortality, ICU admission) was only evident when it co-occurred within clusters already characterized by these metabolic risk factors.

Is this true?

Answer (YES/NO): NO